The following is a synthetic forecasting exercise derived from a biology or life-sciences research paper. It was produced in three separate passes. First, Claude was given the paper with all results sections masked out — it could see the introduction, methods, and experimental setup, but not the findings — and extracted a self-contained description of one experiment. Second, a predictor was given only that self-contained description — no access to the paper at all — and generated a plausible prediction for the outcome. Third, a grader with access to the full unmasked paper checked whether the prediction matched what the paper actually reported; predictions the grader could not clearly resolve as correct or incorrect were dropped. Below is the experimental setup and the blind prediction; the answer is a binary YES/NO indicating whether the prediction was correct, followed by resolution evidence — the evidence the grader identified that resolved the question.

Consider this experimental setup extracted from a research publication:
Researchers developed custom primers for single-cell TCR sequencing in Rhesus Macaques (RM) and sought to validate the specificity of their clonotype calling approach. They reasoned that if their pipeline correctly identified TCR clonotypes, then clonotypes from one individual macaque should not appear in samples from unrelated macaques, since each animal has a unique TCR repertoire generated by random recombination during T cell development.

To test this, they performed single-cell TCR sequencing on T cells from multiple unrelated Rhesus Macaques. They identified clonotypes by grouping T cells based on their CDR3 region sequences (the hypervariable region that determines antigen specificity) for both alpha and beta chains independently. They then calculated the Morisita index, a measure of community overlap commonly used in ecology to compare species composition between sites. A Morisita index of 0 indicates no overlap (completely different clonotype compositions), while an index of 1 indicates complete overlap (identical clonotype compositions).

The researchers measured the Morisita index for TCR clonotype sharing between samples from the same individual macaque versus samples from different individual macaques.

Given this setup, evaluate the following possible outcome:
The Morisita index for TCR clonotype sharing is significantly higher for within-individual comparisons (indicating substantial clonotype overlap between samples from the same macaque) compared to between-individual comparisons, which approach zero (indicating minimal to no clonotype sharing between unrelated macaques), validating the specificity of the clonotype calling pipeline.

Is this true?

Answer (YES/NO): YES